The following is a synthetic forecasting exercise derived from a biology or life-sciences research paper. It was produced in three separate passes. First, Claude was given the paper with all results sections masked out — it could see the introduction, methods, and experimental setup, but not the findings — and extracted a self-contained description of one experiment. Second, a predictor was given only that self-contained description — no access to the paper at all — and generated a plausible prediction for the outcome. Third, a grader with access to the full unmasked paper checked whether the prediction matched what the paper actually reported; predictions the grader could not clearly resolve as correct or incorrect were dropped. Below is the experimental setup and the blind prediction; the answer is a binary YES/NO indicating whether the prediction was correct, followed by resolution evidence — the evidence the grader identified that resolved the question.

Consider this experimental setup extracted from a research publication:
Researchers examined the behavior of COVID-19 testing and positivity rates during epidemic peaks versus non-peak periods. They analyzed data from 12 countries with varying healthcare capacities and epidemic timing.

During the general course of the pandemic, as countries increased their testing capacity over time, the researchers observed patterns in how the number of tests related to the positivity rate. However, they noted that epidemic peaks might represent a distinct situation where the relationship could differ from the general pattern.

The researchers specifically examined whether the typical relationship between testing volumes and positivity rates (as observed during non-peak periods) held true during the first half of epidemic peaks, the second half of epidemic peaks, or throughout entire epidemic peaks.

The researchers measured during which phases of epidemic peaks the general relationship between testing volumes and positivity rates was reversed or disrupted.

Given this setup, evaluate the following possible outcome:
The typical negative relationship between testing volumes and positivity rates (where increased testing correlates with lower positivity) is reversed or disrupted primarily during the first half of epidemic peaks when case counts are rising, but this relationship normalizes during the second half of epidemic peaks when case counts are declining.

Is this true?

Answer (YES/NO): YES